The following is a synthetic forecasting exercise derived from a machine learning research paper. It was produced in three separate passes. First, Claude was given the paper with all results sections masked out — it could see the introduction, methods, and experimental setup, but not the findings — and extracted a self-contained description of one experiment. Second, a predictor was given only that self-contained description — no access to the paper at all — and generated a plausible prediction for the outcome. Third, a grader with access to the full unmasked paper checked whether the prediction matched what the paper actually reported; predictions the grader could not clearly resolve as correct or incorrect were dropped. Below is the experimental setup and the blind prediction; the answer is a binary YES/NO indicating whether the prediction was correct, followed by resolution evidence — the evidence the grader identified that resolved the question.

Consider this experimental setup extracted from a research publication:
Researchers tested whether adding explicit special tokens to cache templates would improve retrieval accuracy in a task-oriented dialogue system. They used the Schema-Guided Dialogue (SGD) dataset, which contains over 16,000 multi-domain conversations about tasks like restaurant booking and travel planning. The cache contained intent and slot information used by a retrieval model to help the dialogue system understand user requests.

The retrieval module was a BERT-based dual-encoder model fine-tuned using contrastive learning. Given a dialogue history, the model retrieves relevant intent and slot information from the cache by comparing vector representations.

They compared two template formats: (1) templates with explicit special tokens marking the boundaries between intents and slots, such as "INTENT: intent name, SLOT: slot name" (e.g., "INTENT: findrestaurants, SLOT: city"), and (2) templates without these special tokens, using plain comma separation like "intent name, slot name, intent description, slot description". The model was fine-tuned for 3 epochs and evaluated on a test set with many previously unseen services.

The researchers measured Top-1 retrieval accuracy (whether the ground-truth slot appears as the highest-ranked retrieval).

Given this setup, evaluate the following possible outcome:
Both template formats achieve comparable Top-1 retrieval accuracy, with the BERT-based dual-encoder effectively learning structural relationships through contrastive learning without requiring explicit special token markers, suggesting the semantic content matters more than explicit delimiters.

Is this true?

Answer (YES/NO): YES